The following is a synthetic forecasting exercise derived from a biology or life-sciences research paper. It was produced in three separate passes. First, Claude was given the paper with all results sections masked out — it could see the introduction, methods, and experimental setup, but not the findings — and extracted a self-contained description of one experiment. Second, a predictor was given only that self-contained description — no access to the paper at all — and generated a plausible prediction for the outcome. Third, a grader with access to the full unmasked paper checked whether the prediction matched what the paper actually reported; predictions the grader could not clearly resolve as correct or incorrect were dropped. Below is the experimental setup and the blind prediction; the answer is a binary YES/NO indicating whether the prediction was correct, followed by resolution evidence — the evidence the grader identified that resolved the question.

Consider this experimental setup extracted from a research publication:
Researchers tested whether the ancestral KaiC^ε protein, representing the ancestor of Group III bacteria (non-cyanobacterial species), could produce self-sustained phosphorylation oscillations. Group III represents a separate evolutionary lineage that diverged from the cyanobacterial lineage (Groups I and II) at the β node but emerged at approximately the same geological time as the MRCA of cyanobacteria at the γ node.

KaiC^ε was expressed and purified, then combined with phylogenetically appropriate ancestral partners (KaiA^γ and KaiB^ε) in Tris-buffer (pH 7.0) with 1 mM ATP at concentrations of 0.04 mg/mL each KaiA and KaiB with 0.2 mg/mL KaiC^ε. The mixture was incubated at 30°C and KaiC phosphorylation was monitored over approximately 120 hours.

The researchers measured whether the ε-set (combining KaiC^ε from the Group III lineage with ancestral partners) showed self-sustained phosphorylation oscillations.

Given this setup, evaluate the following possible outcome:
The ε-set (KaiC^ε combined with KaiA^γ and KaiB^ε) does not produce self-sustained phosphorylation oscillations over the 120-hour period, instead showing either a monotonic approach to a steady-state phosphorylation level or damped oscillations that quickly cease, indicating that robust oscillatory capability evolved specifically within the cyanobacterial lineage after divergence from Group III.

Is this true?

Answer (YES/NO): YES